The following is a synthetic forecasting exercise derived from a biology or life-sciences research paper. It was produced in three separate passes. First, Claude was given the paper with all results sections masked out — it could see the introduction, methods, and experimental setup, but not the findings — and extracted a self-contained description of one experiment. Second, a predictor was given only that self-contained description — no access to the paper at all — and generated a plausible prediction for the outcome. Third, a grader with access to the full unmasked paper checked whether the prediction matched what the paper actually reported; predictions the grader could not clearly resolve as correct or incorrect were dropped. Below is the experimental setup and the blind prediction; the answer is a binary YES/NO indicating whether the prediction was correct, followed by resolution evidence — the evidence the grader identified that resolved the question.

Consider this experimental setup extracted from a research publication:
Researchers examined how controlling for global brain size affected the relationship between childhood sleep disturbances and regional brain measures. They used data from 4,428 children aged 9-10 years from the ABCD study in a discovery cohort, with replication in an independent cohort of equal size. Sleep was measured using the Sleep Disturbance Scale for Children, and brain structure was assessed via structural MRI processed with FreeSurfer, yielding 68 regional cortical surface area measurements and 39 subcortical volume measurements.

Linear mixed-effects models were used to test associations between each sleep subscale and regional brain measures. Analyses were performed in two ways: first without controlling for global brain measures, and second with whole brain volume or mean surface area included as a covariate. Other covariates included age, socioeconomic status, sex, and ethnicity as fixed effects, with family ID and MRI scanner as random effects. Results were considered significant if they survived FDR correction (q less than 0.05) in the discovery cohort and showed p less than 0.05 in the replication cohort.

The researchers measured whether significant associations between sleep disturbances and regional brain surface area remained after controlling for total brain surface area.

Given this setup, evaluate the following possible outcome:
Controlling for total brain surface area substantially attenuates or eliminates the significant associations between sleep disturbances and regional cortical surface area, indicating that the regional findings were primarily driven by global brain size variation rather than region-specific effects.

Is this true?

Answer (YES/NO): YES